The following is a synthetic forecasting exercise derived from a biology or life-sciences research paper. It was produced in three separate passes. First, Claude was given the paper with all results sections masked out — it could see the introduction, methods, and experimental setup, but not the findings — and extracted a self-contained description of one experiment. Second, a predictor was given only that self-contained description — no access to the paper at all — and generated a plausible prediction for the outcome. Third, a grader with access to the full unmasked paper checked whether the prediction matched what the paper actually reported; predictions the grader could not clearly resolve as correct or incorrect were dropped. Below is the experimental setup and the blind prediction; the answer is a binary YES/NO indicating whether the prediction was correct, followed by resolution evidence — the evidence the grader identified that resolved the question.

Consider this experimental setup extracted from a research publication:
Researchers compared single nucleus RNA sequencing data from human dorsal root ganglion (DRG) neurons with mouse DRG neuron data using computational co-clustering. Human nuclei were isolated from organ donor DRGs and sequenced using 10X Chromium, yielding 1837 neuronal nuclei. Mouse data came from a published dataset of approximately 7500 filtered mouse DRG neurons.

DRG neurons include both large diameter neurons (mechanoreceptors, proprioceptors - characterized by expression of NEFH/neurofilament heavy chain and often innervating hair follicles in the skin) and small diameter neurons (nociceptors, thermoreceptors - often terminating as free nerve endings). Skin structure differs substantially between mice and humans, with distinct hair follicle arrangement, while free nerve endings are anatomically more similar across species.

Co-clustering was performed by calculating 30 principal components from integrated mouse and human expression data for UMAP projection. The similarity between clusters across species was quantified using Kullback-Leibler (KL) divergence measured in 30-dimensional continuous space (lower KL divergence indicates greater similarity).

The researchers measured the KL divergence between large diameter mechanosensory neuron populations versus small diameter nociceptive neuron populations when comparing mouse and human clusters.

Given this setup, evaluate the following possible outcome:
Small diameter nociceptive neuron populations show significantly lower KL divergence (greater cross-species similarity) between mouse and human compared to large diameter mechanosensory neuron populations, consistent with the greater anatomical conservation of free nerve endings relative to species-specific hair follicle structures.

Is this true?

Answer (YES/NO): NO